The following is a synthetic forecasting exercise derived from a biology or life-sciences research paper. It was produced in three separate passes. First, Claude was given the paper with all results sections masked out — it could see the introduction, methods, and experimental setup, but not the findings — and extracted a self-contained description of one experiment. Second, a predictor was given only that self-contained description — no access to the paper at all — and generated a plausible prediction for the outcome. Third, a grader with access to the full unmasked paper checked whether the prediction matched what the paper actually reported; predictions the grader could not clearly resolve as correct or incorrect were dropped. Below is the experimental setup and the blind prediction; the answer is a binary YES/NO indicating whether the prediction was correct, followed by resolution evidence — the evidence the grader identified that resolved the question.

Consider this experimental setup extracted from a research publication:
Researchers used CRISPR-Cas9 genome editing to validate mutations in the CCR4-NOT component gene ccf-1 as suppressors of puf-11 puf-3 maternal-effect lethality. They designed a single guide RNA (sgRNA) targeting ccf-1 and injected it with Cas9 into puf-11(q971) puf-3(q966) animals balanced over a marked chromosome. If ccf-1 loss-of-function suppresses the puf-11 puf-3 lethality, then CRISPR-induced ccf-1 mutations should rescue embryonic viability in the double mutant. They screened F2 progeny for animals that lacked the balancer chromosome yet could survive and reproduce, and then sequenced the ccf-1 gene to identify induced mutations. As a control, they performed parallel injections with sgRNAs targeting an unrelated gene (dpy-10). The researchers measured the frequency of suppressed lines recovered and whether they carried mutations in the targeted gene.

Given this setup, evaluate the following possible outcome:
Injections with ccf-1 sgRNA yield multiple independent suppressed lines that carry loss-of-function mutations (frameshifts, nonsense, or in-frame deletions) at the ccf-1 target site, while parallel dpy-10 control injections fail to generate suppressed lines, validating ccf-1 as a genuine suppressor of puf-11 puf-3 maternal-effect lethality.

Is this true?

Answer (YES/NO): YES